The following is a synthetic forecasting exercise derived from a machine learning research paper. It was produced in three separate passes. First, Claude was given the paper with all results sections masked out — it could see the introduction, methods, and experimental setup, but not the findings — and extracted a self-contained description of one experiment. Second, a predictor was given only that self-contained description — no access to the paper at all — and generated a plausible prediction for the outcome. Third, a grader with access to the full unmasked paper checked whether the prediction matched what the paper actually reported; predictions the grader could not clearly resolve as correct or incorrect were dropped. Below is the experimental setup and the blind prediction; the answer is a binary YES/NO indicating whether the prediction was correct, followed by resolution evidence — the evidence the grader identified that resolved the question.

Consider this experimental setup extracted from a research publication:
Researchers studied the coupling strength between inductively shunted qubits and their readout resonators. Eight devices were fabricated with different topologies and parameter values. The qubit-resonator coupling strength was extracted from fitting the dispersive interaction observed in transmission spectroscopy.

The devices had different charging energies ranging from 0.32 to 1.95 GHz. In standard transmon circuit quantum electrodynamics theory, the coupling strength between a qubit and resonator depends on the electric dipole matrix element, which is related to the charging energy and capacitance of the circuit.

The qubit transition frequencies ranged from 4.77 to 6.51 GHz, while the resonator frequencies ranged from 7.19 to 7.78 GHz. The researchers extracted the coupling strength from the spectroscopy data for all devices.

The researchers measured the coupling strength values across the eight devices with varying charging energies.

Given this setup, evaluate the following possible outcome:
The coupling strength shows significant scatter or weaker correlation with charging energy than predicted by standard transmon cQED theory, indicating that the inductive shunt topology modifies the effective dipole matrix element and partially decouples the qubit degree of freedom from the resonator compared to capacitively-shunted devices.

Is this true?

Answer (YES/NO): YES